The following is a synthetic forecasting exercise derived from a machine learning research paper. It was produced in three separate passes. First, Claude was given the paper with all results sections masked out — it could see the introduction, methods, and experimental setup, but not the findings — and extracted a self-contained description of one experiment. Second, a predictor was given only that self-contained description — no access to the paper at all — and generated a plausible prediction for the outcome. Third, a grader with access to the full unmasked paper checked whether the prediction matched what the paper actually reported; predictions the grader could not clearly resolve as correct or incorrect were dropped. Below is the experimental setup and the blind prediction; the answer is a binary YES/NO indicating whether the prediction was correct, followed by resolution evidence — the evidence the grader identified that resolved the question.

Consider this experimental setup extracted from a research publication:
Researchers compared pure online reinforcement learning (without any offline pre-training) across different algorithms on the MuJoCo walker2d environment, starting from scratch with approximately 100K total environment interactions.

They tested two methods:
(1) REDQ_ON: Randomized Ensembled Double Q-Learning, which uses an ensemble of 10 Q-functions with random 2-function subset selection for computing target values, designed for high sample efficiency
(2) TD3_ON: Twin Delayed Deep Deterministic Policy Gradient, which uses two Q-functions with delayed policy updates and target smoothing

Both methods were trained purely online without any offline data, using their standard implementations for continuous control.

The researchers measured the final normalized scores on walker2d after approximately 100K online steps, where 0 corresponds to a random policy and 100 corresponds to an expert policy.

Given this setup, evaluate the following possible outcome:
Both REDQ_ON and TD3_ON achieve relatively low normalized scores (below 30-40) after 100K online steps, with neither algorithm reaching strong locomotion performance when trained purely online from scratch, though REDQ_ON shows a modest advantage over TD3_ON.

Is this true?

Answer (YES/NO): NO